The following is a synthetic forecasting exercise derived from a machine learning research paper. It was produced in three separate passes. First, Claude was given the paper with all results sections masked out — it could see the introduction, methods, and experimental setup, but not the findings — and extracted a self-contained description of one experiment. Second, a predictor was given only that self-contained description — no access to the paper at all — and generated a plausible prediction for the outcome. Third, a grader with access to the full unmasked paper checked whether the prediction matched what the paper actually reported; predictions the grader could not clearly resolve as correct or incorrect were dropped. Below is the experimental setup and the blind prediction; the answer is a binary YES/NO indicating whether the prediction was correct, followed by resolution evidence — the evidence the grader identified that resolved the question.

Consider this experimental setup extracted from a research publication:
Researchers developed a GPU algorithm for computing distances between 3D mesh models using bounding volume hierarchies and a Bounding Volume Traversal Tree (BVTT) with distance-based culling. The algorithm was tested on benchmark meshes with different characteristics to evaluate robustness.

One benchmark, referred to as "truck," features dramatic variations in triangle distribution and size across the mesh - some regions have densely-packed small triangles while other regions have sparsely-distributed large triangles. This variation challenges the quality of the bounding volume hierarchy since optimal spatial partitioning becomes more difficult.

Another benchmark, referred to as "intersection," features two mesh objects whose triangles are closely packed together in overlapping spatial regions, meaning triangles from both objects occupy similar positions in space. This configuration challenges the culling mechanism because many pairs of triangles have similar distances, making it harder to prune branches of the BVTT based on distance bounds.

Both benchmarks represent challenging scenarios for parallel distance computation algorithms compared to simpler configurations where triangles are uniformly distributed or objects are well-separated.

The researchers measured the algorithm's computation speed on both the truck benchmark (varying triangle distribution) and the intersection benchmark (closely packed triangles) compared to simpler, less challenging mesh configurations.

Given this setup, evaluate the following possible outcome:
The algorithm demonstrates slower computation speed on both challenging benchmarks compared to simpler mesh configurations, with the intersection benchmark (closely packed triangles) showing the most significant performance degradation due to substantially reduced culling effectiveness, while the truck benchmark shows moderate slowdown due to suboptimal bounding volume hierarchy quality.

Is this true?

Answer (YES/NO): NO